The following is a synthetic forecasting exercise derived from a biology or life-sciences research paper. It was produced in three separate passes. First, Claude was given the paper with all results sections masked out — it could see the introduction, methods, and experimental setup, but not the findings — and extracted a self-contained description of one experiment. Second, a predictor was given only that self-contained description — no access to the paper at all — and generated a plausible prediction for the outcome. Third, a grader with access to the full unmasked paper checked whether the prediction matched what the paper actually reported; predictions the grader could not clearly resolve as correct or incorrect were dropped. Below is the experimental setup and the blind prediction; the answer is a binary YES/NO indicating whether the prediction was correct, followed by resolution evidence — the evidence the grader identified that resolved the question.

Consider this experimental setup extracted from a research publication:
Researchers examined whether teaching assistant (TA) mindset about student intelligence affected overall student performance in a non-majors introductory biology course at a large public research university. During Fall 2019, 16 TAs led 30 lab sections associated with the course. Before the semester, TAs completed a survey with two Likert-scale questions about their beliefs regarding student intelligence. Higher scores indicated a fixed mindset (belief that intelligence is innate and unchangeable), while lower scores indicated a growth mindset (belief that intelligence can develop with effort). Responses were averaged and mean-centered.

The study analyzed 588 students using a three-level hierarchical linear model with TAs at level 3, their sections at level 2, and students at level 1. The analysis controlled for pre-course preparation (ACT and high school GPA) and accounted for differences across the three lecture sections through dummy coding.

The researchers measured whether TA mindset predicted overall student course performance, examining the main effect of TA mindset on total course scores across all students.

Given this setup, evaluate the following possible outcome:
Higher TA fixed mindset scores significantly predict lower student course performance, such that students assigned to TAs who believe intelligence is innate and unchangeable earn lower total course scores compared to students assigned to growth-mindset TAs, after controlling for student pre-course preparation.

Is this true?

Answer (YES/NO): NO